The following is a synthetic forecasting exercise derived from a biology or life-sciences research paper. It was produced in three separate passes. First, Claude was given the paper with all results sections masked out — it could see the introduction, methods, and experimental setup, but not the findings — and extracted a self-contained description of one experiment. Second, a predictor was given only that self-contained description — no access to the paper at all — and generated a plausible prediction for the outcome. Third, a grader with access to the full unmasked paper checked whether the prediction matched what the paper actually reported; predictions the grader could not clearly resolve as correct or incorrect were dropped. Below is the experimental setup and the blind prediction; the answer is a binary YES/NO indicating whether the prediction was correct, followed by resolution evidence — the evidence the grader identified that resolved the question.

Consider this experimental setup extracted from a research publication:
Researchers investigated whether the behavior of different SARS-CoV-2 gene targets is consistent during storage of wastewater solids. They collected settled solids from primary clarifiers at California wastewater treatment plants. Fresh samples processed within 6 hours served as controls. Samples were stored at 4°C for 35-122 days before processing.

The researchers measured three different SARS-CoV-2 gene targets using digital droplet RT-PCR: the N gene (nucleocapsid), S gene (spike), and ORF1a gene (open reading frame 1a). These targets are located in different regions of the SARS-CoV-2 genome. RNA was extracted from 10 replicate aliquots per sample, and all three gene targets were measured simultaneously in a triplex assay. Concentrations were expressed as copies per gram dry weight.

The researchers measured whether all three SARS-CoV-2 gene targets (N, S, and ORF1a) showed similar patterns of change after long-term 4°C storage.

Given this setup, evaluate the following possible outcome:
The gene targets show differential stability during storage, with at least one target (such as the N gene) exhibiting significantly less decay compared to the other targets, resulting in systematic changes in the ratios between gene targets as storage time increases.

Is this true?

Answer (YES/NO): NO